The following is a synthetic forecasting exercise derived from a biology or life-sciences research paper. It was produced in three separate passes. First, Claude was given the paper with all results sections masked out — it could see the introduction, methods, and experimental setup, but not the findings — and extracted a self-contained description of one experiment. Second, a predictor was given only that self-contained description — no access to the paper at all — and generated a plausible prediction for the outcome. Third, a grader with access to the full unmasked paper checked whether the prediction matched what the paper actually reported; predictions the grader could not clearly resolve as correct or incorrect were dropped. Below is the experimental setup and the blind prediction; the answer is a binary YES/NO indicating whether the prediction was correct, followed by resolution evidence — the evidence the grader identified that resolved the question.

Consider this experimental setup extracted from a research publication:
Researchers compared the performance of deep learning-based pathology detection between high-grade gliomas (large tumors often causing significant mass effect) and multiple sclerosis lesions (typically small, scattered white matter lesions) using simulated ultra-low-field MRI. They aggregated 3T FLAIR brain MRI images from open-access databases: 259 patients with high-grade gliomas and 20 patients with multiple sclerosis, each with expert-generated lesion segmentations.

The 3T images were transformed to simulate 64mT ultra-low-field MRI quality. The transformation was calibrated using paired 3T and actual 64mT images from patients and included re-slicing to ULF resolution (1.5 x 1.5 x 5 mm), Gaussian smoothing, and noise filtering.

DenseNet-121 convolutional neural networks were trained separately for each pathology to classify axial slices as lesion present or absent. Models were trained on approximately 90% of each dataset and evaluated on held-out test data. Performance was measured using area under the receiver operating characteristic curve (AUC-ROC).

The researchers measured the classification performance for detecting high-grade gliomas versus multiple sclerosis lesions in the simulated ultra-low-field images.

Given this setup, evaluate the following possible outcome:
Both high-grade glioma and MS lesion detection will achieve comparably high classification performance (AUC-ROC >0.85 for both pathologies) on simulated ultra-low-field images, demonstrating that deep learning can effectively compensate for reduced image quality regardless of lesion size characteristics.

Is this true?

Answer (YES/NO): NO